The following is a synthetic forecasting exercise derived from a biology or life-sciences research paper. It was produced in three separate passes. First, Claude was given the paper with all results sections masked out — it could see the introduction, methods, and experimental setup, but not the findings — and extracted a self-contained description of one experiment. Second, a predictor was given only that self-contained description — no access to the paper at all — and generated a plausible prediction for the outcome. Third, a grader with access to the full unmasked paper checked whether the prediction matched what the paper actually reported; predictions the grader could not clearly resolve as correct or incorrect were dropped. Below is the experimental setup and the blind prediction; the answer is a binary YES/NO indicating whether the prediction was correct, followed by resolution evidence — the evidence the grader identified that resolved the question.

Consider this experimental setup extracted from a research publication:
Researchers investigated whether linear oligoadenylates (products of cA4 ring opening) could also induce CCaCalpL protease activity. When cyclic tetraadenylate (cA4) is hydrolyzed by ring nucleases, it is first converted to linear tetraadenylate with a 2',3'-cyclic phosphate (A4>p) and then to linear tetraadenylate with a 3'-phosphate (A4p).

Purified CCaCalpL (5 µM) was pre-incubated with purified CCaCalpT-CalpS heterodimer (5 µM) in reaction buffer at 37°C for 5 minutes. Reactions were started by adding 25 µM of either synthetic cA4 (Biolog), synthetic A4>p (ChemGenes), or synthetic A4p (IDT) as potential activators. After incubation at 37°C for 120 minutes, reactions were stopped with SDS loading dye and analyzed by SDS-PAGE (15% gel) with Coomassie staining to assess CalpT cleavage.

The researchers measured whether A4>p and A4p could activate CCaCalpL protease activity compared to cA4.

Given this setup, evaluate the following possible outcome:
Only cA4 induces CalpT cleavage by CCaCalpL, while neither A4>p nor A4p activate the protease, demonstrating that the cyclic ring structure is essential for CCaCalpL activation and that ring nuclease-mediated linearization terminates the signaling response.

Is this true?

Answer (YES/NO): NO